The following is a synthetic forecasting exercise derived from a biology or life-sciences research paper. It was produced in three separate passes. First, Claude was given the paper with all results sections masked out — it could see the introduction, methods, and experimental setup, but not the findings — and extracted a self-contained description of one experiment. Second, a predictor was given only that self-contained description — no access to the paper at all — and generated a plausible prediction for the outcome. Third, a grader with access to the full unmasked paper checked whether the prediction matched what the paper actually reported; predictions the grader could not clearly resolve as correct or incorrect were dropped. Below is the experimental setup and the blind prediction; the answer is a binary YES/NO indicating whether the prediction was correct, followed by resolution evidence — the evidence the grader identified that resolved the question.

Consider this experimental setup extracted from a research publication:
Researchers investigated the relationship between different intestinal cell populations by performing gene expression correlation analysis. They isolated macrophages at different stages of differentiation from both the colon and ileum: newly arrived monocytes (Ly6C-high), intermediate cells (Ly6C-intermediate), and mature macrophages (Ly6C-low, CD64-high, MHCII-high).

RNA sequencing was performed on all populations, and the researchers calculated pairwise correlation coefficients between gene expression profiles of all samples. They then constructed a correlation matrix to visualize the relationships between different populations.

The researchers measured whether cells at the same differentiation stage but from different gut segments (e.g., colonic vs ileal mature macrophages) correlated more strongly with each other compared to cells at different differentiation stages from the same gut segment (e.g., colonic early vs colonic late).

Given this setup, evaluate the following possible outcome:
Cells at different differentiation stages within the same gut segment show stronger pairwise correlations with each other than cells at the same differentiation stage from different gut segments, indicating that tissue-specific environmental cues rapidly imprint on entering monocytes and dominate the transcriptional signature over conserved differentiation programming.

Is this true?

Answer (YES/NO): YES